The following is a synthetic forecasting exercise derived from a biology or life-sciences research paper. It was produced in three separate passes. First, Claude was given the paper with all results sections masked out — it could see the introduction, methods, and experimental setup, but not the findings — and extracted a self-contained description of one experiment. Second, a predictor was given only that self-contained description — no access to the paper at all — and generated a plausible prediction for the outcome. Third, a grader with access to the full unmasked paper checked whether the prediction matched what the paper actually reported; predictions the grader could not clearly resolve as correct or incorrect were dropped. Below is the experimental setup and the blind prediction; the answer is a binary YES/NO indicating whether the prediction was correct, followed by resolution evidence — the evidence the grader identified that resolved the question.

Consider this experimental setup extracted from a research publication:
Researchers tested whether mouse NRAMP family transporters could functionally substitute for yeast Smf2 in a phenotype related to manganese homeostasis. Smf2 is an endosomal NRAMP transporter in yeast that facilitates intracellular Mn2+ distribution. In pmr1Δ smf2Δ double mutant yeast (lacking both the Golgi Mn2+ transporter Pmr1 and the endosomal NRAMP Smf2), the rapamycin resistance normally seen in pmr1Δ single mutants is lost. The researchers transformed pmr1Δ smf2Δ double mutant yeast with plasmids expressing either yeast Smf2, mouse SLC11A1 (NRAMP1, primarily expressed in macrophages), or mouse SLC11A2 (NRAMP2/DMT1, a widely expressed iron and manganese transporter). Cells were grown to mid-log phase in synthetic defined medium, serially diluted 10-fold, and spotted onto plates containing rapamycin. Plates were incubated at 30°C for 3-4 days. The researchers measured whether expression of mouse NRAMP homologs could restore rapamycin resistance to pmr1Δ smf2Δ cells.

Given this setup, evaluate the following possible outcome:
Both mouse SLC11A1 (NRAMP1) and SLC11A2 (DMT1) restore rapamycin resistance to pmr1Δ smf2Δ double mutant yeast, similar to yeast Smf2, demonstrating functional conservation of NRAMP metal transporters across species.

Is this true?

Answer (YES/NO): NO